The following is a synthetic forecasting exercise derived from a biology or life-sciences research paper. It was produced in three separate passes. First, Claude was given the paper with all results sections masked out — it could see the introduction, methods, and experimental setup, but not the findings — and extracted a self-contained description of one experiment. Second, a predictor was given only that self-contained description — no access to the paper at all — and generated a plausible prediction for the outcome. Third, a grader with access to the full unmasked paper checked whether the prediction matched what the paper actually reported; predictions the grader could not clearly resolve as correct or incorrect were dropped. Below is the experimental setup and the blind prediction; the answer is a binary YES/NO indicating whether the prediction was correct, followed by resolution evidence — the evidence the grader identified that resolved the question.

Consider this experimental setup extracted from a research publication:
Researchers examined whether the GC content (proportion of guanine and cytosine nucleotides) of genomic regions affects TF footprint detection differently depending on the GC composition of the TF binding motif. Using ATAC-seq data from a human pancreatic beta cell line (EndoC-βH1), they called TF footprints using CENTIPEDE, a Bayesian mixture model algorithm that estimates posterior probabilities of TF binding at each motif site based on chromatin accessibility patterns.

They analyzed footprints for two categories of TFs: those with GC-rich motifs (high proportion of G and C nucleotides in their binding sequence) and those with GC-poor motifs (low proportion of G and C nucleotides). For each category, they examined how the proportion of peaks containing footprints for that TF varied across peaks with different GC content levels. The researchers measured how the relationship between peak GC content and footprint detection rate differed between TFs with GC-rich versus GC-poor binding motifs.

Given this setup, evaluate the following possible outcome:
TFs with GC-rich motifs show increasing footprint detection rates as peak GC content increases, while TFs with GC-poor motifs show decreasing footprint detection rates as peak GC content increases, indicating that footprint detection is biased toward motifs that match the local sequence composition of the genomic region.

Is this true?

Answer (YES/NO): NO